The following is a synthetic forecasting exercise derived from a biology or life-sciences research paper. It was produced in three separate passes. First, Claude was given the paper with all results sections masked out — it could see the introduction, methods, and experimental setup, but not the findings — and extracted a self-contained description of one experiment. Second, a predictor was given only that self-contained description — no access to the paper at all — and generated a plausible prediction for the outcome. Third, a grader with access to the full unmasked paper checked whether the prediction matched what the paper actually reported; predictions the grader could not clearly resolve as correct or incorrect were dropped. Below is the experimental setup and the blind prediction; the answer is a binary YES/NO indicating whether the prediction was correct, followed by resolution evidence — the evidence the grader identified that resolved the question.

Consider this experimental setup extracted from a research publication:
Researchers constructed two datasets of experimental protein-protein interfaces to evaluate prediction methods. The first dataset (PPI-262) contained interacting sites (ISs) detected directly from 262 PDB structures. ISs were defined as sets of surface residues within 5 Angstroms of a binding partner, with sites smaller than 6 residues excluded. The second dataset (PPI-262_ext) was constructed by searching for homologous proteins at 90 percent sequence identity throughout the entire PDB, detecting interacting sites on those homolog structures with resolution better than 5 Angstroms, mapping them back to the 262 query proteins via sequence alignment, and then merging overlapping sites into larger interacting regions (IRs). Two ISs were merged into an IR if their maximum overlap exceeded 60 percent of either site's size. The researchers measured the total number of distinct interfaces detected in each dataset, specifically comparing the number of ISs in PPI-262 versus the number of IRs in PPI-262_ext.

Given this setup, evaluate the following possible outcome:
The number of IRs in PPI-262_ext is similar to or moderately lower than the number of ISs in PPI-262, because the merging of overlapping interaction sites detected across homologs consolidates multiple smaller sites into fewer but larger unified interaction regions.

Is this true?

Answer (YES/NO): NO